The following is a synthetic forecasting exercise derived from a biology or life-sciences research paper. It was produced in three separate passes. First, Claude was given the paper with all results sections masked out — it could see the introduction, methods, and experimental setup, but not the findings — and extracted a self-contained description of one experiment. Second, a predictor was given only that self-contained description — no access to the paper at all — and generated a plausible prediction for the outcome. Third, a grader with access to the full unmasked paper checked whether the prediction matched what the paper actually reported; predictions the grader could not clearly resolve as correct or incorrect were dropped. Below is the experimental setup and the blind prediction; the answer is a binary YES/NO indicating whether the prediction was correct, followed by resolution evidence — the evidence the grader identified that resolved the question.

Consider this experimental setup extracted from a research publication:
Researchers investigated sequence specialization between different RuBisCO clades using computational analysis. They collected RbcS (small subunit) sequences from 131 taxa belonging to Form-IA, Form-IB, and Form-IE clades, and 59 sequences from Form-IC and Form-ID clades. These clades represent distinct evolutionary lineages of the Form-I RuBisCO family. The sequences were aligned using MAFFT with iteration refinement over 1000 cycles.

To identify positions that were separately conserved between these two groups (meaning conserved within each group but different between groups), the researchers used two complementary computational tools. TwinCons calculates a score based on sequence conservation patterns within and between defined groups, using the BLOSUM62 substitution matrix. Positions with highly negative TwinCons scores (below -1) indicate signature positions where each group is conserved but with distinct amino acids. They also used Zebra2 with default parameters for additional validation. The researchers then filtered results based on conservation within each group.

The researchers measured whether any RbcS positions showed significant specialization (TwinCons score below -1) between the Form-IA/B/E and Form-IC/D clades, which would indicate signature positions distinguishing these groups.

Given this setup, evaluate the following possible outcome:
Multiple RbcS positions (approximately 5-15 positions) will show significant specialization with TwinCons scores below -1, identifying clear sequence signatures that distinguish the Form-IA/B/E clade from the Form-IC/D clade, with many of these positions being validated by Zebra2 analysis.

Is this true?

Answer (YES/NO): NO